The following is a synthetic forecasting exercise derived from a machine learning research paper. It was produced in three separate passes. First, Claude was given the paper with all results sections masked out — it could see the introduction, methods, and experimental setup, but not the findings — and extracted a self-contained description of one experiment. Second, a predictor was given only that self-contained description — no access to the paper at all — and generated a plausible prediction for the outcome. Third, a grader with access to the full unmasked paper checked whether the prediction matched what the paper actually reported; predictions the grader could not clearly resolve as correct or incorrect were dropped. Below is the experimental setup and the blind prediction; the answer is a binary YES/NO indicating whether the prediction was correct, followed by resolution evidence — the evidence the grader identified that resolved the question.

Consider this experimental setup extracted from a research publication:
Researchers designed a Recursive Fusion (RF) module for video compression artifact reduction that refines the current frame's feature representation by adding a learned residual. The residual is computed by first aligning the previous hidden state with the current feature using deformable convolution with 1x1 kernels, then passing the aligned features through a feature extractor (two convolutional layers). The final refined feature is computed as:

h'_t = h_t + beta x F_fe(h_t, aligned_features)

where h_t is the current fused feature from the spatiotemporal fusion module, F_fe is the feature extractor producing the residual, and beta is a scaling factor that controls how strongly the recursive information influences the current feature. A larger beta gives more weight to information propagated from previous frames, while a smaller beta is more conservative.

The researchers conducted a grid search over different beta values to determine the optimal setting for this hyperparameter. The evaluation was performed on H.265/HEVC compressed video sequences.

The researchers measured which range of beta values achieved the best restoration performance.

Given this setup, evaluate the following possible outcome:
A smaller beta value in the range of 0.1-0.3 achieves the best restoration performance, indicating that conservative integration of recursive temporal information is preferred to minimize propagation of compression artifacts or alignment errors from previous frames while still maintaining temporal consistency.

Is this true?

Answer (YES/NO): YES